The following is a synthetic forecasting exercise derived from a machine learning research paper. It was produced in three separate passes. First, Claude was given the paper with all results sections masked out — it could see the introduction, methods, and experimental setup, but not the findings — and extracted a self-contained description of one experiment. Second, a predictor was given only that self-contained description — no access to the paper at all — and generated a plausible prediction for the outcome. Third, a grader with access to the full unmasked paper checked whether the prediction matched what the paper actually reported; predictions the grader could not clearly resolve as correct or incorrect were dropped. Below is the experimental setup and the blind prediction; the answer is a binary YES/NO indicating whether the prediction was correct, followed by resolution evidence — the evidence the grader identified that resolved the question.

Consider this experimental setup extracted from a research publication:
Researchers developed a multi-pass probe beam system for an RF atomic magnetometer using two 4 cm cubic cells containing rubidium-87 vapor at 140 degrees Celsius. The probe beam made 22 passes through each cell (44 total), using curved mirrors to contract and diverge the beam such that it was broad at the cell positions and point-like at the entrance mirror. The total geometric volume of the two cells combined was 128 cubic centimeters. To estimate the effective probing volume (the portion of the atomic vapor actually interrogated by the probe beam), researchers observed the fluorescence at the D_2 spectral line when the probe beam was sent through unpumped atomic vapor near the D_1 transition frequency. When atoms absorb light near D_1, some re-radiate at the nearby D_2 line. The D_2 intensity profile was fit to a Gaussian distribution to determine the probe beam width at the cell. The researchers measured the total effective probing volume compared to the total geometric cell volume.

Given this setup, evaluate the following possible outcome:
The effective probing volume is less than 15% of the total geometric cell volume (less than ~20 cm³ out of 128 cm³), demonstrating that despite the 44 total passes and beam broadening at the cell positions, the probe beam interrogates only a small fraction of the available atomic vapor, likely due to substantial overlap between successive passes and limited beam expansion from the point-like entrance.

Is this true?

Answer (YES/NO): NO